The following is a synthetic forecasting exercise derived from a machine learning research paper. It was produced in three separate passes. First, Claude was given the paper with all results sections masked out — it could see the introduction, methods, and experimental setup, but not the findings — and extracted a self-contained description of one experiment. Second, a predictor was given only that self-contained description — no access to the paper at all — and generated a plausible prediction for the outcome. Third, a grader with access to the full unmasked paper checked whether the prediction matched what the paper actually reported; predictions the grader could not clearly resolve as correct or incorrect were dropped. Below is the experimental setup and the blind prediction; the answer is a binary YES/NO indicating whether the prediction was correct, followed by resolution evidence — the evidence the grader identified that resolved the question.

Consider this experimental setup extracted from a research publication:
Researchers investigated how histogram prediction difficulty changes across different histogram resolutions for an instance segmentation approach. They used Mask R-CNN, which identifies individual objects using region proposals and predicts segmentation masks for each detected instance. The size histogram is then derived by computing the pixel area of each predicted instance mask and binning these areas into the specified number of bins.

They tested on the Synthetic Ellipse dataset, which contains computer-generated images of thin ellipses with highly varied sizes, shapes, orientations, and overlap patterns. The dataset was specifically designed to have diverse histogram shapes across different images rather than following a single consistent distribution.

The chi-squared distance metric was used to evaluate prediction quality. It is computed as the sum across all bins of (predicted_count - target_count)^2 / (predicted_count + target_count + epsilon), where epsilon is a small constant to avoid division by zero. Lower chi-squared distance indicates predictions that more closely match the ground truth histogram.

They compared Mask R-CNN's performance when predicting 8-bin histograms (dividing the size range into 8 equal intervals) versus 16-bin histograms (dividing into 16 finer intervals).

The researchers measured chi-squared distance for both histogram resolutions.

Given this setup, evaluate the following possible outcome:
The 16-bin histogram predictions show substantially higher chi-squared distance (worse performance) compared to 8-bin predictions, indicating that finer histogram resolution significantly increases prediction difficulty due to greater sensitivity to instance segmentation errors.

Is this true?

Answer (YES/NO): YES